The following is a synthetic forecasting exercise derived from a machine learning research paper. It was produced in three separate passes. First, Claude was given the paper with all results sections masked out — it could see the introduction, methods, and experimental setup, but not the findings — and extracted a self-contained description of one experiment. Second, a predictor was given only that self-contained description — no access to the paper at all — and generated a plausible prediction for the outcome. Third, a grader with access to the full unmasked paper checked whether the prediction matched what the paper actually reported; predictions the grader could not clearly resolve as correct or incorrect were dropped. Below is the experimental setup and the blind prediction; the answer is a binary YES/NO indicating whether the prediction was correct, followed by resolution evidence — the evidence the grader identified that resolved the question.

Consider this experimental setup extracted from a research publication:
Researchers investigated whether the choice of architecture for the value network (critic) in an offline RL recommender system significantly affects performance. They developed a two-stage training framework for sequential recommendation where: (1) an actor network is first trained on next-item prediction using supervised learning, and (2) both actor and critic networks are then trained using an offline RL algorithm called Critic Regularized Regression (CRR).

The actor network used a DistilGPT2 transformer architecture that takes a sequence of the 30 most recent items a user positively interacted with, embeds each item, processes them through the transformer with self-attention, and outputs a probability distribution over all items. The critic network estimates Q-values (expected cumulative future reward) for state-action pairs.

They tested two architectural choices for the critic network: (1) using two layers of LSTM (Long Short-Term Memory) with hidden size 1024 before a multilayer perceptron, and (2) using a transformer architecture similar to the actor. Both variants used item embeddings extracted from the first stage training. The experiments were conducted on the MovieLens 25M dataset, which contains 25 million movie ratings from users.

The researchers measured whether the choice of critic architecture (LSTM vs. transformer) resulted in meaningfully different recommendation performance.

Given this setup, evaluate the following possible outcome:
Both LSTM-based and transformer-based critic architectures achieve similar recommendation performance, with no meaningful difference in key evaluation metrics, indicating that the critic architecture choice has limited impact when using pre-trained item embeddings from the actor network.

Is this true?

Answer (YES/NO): YES